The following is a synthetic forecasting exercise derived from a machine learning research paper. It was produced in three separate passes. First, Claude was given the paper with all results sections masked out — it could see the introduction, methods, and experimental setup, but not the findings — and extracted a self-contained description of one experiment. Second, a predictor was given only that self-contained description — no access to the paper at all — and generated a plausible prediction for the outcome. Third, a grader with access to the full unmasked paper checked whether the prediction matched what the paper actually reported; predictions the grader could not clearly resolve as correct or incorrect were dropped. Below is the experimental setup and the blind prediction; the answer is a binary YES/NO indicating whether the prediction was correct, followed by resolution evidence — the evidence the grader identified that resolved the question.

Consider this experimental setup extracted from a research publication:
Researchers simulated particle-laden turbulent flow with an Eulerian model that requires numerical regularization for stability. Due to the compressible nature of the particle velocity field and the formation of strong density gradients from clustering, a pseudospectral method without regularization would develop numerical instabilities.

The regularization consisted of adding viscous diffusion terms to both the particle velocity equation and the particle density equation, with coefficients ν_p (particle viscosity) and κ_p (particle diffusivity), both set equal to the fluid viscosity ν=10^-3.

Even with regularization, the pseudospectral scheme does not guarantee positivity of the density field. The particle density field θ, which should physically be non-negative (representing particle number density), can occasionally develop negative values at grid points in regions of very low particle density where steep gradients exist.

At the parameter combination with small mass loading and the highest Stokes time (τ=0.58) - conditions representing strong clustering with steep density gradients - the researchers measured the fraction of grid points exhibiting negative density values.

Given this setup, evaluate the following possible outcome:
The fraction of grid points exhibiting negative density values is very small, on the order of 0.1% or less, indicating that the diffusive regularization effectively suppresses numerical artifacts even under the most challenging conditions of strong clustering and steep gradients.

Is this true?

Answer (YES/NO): NO